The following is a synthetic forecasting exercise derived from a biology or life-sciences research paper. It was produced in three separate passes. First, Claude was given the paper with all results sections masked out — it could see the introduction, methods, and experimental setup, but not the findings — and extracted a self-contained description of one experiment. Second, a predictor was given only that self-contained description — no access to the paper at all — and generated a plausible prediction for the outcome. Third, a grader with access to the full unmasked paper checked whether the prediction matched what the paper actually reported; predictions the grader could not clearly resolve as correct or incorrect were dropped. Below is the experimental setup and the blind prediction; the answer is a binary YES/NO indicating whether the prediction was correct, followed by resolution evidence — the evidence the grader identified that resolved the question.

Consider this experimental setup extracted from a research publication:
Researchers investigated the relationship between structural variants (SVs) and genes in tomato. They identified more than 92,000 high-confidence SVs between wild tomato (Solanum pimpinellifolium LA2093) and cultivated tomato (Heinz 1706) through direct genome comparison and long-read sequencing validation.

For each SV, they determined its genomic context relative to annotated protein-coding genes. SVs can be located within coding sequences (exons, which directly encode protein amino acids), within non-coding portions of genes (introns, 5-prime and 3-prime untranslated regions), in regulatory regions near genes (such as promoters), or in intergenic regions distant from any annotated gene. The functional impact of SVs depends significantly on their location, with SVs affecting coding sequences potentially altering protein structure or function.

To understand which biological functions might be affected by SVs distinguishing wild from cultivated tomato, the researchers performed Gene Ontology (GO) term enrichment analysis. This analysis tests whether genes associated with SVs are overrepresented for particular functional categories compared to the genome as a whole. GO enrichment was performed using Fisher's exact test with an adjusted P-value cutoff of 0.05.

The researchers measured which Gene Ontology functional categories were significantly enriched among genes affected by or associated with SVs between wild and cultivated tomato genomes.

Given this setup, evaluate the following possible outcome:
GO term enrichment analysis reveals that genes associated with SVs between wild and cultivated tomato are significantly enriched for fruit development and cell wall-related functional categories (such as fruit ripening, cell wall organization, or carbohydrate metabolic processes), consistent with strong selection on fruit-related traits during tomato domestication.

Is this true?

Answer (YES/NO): NO